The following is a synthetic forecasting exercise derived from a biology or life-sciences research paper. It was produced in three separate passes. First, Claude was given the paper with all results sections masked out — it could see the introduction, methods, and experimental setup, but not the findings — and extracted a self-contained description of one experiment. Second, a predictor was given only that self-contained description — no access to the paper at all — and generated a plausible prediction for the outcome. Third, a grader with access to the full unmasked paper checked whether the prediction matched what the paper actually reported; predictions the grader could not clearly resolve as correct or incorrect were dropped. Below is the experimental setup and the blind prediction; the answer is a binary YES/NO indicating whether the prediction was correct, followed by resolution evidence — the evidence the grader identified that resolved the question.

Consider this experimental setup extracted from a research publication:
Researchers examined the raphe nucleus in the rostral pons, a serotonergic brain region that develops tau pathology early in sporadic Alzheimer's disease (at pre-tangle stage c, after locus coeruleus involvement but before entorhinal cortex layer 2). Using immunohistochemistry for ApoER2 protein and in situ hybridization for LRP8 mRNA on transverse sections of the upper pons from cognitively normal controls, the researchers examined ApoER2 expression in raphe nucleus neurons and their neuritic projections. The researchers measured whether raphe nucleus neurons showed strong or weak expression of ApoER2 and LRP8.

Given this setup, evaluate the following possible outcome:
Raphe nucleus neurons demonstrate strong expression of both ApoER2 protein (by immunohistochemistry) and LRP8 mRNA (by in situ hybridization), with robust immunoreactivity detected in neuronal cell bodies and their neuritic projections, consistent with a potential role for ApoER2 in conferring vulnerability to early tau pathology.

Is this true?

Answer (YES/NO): YES